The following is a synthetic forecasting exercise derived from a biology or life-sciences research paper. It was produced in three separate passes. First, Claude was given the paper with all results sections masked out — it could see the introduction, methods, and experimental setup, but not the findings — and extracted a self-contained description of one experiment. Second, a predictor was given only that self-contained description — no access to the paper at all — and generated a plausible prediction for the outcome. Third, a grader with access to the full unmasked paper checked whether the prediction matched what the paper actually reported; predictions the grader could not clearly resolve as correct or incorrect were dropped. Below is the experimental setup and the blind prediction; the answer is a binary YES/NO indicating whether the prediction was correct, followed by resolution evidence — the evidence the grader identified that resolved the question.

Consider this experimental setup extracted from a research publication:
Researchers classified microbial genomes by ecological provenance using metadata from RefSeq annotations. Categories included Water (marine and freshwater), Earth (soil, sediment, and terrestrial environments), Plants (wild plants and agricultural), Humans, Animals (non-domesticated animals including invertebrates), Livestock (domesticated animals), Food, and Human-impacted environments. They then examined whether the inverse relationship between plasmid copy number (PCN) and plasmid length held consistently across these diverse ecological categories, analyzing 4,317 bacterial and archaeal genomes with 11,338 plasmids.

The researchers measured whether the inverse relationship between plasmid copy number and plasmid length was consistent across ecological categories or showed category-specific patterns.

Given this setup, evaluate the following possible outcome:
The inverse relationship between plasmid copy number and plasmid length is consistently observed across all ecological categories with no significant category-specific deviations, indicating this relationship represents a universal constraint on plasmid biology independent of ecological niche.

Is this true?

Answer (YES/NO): YES